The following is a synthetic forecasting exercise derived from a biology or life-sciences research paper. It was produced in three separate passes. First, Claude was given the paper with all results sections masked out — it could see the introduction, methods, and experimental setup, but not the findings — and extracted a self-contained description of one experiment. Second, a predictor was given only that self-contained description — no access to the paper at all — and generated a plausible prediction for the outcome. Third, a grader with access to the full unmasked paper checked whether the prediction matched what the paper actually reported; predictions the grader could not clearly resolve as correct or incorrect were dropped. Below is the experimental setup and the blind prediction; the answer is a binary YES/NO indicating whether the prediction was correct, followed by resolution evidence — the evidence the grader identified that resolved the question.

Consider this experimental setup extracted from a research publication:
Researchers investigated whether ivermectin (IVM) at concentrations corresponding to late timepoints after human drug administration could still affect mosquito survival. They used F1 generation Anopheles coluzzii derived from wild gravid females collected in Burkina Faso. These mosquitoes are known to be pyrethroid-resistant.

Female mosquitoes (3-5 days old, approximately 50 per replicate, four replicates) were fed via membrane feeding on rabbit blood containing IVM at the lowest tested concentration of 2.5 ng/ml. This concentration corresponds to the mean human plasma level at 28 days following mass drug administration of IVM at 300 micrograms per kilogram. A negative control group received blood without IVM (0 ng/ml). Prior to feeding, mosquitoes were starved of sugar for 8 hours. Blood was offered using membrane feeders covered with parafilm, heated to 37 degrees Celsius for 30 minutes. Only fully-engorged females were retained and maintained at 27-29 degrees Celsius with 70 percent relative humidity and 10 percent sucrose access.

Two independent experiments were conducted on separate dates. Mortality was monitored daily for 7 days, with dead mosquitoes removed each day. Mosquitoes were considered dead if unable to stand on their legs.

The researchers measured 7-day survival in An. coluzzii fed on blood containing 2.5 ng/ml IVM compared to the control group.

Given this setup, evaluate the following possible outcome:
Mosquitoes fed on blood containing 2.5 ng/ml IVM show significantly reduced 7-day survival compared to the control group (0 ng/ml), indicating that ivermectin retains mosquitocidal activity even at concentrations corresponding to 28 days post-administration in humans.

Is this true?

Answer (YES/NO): YES